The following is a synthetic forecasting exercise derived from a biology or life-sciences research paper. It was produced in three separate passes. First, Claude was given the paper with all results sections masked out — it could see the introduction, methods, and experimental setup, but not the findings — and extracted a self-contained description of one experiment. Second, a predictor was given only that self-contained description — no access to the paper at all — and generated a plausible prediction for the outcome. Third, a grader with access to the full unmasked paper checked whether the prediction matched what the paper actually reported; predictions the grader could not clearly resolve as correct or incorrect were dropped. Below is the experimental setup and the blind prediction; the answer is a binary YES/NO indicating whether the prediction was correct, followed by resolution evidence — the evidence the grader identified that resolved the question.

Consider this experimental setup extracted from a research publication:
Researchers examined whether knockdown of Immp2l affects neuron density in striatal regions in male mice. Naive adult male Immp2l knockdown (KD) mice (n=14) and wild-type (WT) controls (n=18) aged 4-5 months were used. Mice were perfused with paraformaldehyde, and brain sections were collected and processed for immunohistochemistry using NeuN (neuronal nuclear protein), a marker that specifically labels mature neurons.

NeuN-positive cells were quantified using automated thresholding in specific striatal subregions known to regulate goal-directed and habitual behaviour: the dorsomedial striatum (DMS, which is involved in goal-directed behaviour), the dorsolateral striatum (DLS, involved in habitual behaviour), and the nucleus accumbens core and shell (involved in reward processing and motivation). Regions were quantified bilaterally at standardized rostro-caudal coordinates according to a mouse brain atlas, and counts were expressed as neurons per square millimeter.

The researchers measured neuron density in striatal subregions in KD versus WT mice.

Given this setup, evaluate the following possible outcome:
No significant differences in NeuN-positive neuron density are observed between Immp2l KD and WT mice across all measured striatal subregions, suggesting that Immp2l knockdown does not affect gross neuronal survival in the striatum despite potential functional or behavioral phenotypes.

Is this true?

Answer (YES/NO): YES